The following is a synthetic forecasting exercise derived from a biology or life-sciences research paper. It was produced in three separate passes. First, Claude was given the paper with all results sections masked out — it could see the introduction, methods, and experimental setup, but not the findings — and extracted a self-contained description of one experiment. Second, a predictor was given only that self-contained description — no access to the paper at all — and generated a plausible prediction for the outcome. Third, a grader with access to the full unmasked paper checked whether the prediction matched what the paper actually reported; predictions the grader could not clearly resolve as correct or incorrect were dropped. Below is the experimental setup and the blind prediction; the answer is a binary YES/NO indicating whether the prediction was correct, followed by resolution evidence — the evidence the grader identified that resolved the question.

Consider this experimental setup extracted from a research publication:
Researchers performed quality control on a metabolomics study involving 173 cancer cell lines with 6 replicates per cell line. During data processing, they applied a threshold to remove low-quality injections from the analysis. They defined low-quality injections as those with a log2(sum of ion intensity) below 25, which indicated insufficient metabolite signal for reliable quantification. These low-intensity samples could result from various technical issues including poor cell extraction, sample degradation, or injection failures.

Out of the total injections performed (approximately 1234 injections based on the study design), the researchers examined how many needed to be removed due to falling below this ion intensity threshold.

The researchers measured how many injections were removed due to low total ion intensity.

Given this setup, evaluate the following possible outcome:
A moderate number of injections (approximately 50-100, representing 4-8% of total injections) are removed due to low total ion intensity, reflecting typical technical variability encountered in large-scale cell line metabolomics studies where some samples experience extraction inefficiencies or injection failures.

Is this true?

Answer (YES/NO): NO